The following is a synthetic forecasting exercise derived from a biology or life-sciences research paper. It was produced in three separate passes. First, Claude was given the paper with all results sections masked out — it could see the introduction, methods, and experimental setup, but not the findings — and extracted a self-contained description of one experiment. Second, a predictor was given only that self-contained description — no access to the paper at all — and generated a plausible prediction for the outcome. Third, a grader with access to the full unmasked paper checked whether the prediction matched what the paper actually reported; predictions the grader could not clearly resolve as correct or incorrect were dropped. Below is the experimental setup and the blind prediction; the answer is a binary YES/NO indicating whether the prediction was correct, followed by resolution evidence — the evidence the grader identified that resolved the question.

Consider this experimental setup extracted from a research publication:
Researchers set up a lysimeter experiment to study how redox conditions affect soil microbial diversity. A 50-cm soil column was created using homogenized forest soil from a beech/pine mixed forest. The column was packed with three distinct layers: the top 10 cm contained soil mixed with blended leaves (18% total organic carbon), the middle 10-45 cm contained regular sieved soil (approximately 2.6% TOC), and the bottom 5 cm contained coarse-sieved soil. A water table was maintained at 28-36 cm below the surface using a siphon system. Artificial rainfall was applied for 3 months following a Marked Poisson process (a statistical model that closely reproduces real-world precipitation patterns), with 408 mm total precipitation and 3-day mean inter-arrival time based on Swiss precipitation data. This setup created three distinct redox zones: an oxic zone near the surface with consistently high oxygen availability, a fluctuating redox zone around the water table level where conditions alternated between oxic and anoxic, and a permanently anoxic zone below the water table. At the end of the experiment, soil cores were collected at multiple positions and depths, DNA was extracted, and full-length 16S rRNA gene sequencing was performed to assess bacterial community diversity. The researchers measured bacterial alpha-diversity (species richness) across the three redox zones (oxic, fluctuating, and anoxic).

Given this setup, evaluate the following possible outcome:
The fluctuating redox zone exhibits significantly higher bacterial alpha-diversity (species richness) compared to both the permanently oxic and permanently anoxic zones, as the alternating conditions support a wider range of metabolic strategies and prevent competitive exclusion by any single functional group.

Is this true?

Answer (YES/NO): NO